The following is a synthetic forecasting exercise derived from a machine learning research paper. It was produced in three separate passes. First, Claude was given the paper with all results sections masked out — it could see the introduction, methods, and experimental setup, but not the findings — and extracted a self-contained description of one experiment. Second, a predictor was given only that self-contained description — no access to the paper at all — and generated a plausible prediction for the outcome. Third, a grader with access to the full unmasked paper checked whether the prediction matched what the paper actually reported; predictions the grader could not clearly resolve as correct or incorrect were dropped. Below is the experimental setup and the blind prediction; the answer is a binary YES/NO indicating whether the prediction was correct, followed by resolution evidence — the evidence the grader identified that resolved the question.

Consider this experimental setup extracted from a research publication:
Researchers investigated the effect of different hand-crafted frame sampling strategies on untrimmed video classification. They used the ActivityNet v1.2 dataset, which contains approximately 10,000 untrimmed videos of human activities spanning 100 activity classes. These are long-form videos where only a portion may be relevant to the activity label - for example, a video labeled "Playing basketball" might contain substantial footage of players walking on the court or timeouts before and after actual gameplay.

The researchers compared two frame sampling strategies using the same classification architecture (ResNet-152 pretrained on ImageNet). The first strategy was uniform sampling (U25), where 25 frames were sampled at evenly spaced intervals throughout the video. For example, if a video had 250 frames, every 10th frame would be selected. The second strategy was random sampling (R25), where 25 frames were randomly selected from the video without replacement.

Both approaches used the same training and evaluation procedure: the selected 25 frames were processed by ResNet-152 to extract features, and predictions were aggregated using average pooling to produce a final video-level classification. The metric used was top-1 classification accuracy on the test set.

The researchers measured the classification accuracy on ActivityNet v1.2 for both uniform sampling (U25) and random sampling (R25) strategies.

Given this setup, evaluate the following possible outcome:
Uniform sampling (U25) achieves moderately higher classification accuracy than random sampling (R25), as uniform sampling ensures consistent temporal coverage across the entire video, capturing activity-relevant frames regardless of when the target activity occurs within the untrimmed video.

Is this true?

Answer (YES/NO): YES